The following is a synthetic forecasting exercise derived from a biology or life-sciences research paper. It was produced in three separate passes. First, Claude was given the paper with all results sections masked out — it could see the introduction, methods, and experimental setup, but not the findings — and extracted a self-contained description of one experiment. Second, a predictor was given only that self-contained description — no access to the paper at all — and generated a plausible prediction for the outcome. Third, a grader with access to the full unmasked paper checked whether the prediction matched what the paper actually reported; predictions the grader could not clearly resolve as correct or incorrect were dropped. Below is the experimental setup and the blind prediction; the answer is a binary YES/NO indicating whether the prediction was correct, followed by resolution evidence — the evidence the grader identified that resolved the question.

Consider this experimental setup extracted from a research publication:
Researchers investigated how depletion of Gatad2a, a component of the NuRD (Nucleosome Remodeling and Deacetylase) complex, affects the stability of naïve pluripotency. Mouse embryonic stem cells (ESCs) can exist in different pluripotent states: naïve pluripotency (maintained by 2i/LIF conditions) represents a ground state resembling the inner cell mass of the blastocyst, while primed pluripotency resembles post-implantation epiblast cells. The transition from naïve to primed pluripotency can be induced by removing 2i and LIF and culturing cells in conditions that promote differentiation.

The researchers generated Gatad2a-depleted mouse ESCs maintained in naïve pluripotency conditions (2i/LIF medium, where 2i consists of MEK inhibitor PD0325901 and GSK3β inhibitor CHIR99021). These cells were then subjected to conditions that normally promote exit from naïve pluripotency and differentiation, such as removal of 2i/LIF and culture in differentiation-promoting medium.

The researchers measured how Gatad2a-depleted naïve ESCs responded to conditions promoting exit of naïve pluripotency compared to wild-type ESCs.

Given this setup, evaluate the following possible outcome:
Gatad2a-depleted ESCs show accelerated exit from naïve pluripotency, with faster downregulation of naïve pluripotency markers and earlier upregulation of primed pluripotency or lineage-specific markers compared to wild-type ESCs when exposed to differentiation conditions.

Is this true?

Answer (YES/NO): NO